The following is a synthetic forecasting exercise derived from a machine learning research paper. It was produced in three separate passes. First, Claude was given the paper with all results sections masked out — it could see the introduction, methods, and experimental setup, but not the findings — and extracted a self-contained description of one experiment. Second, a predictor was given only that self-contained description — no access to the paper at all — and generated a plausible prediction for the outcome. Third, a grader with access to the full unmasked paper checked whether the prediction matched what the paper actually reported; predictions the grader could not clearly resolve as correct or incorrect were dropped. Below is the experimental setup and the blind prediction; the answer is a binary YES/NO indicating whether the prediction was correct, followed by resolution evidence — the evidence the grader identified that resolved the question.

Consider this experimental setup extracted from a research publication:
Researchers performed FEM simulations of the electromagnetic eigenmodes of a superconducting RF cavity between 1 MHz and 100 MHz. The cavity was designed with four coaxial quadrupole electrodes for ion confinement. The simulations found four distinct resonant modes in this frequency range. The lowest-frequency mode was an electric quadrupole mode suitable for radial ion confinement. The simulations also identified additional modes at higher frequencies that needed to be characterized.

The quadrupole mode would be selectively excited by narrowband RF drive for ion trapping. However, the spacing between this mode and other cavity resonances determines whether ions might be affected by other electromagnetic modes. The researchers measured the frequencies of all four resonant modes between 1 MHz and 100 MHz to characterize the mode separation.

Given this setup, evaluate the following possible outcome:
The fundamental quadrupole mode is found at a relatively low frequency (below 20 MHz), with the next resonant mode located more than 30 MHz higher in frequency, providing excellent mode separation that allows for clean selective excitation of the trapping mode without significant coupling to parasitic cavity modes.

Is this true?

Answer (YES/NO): NO